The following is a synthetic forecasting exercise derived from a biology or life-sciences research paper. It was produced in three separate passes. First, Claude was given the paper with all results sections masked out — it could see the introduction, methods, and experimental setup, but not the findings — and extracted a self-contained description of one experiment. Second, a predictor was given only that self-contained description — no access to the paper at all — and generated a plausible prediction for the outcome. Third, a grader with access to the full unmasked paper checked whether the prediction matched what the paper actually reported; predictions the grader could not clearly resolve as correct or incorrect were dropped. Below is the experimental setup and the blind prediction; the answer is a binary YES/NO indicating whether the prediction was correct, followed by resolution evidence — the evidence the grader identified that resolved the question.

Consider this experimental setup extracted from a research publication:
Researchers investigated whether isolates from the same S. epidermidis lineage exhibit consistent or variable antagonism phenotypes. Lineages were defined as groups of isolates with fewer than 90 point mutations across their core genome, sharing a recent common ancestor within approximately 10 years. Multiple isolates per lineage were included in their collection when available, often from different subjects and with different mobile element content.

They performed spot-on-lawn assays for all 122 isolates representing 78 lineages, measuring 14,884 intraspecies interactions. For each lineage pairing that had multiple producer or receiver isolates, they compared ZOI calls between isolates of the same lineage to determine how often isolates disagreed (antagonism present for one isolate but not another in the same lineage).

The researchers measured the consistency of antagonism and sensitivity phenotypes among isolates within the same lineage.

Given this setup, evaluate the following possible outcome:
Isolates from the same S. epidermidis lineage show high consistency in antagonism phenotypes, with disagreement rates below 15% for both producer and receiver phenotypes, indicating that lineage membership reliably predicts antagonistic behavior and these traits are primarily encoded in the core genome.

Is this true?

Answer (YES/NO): NO